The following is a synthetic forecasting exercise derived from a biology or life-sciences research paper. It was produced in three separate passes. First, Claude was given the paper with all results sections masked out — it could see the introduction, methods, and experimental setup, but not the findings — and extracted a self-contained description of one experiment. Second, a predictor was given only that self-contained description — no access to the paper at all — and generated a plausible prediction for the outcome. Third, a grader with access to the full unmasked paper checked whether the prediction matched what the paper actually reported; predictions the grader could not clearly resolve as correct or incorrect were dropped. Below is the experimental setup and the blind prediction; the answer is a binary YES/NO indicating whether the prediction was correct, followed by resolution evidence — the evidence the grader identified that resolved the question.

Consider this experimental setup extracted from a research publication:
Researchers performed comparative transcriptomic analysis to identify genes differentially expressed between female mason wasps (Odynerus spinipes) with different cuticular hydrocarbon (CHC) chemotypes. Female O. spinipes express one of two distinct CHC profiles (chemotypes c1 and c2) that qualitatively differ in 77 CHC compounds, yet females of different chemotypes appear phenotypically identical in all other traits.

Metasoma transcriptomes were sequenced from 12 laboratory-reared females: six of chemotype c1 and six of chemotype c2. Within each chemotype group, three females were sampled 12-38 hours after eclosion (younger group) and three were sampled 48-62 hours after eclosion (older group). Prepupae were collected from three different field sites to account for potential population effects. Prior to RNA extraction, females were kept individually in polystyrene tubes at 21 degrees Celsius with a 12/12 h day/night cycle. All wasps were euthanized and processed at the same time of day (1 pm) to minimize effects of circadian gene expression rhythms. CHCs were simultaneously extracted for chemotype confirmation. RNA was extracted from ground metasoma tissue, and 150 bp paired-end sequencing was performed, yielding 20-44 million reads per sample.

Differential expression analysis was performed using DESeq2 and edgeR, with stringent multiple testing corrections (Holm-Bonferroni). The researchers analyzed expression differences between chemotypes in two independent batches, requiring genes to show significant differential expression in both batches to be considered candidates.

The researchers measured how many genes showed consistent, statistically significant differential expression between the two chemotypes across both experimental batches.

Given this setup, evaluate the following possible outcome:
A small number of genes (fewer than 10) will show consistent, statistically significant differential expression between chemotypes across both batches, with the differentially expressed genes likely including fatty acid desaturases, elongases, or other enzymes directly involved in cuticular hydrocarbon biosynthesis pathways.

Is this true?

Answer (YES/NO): YES